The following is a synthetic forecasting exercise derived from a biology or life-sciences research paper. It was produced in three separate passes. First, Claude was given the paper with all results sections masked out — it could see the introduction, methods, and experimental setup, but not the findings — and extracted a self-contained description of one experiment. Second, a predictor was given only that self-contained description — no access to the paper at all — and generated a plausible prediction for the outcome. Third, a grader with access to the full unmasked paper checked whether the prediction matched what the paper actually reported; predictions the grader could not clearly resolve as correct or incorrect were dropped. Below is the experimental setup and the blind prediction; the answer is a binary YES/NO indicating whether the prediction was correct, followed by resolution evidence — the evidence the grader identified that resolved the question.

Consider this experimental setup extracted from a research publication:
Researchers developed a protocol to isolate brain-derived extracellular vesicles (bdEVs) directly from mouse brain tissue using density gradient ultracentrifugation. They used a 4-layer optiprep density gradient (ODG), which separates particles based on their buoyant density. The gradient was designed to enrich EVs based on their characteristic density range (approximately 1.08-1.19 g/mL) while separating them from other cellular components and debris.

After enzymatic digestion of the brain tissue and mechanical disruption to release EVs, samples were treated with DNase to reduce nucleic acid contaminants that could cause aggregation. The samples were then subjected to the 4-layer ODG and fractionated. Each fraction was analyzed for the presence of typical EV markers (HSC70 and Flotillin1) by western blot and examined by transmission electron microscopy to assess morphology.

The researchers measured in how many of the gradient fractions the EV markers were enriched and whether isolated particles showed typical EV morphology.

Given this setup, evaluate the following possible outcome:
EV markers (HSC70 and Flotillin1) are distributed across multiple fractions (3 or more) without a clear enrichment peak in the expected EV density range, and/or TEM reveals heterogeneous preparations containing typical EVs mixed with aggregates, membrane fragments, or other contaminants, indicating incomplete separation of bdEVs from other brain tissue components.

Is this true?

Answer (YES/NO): NO